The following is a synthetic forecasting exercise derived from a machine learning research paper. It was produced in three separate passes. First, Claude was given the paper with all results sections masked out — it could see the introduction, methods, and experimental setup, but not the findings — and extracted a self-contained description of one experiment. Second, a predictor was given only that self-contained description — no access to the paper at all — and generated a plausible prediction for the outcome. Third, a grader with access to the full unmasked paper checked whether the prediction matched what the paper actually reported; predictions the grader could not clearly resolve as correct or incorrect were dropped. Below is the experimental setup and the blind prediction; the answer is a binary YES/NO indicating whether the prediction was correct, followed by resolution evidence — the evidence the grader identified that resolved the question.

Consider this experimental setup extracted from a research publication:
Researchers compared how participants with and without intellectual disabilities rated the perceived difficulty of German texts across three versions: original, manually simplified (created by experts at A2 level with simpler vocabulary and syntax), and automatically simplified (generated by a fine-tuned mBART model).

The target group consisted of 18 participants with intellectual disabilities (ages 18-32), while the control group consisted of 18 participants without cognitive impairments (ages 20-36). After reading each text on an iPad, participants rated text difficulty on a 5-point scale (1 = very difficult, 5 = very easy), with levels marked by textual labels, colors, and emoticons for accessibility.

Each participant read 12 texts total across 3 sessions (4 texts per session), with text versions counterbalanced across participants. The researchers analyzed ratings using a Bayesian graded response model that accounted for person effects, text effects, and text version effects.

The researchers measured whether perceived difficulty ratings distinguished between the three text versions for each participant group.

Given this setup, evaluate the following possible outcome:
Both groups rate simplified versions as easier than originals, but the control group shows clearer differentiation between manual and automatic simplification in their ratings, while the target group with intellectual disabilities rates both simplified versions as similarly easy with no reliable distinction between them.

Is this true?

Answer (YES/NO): NO